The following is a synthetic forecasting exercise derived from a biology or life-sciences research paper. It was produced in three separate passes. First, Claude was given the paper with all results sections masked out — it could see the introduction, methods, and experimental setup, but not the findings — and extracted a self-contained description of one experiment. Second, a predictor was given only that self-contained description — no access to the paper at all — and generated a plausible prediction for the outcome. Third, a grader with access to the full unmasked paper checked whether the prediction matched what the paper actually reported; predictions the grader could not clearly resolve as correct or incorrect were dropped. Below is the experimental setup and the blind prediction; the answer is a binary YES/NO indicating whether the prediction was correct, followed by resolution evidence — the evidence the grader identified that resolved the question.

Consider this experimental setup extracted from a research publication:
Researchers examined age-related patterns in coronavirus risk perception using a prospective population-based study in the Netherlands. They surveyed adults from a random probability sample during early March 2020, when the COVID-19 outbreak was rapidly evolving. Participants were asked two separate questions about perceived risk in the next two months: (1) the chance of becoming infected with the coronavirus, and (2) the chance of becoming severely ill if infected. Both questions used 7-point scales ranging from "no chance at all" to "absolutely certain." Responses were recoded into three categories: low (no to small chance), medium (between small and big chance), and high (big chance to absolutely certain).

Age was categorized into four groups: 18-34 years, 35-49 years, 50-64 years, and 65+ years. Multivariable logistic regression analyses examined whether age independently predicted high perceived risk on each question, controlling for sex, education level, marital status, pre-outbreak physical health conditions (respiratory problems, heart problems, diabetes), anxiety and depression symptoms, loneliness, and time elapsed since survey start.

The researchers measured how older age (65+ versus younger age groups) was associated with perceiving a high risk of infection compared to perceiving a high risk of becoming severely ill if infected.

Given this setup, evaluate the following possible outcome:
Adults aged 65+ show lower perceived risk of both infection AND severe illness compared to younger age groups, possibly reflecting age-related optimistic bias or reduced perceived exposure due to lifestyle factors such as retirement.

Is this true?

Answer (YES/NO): NO